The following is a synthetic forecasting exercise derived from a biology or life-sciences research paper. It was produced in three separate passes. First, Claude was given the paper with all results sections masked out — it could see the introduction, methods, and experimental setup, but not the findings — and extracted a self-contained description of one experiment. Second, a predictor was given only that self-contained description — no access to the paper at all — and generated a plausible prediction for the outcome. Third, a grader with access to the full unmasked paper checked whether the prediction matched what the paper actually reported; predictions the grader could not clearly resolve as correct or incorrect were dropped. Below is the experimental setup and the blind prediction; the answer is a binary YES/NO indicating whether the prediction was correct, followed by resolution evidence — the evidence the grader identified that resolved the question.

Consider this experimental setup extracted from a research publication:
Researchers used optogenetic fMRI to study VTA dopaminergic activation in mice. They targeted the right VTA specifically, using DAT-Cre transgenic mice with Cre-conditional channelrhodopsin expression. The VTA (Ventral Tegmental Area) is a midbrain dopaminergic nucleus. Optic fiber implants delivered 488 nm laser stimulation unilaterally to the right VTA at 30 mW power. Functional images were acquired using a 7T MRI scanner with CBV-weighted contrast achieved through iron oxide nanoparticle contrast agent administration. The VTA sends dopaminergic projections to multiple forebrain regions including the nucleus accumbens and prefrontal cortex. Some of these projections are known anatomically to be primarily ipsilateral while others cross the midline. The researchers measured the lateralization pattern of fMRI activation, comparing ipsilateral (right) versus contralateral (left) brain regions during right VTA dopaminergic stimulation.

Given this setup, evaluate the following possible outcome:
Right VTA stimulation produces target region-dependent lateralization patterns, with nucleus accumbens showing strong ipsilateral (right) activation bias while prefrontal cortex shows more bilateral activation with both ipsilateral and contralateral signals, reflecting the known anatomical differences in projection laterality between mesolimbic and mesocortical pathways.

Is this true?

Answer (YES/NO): NO